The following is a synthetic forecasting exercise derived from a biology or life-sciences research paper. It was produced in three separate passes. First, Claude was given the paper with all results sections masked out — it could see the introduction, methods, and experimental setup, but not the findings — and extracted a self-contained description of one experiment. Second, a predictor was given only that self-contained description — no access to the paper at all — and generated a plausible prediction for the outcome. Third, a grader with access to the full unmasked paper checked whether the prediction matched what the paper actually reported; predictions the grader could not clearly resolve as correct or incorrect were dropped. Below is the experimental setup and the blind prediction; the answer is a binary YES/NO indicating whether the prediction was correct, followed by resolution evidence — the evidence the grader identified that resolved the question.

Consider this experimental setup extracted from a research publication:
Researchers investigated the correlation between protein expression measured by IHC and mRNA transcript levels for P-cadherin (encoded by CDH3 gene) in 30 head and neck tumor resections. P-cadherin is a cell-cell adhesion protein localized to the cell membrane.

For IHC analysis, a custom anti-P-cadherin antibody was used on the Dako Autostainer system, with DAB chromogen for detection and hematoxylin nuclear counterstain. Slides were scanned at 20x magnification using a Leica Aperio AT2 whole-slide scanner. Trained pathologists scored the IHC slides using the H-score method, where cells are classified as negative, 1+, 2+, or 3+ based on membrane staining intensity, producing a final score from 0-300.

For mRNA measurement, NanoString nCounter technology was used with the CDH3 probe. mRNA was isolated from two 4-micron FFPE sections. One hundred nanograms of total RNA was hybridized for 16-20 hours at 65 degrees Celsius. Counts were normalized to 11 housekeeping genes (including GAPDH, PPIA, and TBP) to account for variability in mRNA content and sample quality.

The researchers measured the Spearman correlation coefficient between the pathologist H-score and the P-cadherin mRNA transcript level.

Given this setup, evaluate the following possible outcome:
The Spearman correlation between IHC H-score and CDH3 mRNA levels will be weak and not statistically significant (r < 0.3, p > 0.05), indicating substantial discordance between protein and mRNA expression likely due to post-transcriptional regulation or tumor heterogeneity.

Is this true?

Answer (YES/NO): NO